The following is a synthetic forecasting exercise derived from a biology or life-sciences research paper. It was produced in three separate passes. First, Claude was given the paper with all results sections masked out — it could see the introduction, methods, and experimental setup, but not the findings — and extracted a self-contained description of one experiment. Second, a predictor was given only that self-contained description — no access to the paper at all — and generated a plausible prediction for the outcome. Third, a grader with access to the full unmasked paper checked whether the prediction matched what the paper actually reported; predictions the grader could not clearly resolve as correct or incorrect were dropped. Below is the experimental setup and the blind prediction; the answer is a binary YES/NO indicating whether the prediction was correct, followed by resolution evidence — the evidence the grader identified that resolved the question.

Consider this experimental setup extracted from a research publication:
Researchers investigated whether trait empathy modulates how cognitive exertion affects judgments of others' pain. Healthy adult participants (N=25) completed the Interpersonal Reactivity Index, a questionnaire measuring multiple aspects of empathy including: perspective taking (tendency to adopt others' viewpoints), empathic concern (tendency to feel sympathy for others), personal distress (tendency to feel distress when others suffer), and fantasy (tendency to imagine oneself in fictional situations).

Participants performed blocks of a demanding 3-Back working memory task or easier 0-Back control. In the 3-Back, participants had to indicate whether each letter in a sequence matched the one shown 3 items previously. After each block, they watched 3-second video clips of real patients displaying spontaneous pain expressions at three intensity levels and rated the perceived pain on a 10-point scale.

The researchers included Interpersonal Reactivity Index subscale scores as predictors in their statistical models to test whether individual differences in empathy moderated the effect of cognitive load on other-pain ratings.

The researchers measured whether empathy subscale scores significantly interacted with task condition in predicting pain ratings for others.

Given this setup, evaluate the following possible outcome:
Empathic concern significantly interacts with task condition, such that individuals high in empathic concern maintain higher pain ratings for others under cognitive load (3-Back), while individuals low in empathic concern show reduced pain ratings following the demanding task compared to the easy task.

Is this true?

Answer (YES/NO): NO